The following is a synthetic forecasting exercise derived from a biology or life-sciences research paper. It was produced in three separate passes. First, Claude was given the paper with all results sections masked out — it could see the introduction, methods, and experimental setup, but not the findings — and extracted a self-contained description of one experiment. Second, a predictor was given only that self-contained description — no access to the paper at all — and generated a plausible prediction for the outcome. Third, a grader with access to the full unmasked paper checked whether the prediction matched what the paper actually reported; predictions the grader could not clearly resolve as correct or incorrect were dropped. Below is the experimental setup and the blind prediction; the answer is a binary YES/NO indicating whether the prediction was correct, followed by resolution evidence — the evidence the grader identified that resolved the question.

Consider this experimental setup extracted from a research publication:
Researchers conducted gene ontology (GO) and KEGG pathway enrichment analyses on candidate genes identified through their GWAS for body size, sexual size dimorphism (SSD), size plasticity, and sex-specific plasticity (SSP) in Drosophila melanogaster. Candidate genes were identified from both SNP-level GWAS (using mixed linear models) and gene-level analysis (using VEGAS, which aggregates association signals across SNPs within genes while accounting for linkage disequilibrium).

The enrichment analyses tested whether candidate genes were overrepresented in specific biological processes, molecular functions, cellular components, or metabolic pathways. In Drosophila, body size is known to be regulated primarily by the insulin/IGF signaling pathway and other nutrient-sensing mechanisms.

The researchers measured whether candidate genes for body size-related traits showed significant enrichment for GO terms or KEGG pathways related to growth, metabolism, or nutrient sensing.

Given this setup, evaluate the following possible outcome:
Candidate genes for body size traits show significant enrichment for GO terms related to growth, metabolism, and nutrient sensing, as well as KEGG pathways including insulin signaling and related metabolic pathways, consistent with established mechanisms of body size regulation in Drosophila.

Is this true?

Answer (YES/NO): NO